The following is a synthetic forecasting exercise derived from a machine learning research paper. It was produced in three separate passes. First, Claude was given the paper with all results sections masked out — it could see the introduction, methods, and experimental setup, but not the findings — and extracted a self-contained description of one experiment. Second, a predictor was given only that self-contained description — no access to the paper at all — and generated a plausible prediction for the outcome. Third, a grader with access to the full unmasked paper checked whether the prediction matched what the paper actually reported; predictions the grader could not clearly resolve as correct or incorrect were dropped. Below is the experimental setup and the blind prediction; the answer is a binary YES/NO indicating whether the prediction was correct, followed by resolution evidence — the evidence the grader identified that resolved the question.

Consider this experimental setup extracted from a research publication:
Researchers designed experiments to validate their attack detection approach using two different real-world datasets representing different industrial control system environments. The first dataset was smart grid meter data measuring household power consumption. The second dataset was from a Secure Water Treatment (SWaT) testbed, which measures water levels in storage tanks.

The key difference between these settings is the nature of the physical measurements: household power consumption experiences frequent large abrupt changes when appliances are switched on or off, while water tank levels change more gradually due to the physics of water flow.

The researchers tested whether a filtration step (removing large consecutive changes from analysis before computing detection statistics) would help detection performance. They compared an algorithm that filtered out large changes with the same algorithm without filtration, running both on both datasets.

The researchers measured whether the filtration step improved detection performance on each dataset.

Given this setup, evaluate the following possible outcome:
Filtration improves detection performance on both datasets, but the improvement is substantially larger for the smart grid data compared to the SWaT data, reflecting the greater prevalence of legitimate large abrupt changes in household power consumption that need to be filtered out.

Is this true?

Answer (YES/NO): NO